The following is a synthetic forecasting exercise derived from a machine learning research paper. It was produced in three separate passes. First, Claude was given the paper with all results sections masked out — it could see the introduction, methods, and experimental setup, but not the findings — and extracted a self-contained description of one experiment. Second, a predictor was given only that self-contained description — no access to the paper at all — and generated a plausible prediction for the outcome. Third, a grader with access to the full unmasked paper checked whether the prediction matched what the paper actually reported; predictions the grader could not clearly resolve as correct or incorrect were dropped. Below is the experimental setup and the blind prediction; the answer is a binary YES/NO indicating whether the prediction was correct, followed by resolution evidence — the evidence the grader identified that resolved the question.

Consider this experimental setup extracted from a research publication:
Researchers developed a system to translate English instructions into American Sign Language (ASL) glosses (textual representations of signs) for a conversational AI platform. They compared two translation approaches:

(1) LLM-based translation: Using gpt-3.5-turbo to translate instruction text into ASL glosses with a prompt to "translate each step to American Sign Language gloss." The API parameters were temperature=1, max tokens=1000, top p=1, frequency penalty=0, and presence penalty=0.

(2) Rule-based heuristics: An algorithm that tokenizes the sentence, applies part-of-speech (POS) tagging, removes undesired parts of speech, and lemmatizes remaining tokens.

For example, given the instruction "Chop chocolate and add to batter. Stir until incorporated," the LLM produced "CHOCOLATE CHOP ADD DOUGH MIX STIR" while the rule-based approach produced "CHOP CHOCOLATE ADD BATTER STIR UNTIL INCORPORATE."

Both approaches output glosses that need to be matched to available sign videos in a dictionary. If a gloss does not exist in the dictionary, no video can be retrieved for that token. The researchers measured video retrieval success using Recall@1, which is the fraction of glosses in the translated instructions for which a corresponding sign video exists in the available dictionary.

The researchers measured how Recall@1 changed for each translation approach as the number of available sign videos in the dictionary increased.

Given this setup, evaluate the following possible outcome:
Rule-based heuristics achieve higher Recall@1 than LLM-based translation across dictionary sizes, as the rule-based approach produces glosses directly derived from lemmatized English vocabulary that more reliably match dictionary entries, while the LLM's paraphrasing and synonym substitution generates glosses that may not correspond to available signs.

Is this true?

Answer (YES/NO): NO